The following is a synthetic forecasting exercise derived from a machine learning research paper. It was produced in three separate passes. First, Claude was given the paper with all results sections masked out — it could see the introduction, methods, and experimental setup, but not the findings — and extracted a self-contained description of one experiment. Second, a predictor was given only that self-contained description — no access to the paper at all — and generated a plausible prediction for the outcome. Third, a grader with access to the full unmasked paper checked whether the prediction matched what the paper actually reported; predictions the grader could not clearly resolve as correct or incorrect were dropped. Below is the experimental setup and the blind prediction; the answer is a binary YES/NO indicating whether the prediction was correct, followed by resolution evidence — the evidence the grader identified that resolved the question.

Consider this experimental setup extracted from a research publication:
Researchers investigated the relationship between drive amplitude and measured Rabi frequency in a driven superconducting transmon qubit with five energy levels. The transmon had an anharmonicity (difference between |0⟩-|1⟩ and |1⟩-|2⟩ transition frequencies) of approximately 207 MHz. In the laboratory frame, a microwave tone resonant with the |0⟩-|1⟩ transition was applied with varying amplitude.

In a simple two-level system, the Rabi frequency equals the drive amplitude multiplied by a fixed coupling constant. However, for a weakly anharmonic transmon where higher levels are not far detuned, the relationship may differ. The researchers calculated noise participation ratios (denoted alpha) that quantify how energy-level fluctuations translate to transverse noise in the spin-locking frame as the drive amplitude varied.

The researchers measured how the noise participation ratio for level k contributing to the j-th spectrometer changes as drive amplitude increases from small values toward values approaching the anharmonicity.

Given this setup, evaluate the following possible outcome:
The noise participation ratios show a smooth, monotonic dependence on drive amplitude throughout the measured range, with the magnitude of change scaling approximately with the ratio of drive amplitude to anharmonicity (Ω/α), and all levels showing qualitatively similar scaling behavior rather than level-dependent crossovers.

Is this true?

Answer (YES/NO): NO